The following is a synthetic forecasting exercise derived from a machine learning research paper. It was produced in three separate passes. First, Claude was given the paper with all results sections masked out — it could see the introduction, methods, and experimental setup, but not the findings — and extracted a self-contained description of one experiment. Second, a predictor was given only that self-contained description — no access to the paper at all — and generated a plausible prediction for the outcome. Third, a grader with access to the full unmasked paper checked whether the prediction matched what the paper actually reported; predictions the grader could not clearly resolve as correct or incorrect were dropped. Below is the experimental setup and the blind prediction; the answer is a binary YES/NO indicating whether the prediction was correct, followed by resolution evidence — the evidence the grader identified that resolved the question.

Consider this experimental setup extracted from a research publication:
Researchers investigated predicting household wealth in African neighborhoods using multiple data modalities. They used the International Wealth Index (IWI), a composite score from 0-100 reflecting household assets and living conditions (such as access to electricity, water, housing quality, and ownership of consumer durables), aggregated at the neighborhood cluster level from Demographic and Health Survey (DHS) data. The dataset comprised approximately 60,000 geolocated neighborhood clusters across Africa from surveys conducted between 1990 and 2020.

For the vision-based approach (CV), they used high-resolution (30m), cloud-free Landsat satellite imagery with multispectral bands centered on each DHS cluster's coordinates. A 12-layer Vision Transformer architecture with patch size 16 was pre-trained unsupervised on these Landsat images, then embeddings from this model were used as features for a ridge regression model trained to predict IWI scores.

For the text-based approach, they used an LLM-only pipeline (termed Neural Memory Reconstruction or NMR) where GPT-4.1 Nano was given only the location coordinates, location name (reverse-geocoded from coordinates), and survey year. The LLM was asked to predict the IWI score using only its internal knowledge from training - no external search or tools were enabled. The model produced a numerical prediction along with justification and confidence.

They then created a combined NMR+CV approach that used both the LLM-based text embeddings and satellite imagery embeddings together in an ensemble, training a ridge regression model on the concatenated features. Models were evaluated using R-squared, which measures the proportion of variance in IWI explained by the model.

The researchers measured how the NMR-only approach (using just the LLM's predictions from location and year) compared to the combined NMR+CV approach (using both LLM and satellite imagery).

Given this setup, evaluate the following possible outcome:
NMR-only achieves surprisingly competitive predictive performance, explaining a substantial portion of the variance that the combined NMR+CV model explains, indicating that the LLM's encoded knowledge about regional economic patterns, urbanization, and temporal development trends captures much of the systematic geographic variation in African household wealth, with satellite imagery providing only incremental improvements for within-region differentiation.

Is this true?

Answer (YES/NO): YES